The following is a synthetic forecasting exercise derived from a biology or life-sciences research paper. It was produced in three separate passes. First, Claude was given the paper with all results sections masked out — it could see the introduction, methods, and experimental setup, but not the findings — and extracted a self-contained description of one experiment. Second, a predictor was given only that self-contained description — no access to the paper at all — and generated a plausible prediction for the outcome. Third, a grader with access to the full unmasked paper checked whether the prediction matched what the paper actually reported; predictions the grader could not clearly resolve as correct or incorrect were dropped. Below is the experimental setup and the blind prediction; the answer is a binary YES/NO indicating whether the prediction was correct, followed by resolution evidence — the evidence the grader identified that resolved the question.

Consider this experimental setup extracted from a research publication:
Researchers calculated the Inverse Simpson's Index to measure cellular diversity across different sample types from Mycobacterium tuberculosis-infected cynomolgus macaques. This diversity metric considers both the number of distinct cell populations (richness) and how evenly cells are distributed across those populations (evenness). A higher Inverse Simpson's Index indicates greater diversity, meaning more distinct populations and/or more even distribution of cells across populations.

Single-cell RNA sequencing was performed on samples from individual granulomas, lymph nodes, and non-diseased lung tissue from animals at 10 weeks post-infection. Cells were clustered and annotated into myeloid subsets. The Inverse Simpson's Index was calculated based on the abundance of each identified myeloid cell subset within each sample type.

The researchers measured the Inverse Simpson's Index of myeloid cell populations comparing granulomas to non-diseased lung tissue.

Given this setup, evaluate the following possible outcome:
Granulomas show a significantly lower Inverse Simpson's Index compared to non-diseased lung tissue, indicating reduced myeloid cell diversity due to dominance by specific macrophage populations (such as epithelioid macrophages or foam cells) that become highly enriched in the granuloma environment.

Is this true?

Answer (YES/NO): NO